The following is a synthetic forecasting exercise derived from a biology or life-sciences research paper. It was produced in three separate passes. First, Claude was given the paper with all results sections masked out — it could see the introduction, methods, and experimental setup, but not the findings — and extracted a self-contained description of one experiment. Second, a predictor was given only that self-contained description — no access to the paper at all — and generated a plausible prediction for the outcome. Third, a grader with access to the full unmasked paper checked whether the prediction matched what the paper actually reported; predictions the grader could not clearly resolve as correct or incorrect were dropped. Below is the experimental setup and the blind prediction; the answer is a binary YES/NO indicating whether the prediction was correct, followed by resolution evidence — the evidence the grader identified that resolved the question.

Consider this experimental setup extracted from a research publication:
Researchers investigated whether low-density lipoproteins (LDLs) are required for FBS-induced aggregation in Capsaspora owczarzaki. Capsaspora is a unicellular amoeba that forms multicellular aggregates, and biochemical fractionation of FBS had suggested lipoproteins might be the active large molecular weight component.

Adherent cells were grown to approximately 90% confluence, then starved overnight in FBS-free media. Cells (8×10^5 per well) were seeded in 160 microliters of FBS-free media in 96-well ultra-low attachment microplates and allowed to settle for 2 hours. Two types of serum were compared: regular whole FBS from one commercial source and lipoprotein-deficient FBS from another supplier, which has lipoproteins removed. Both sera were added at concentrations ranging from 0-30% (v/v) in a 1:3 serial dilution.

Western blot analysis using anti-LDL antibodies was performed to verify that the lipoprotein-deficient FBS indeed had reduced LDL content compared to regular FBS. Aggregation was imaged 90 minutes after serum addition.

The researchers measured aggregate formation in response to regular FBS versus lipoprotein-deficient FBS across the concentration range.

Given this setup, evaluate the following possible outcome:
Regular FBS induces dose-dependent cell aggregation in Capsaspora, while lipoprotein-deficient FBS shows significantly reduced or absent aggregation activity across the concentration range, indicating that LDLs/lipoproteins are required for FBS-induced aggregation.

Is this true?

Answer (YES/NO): YES